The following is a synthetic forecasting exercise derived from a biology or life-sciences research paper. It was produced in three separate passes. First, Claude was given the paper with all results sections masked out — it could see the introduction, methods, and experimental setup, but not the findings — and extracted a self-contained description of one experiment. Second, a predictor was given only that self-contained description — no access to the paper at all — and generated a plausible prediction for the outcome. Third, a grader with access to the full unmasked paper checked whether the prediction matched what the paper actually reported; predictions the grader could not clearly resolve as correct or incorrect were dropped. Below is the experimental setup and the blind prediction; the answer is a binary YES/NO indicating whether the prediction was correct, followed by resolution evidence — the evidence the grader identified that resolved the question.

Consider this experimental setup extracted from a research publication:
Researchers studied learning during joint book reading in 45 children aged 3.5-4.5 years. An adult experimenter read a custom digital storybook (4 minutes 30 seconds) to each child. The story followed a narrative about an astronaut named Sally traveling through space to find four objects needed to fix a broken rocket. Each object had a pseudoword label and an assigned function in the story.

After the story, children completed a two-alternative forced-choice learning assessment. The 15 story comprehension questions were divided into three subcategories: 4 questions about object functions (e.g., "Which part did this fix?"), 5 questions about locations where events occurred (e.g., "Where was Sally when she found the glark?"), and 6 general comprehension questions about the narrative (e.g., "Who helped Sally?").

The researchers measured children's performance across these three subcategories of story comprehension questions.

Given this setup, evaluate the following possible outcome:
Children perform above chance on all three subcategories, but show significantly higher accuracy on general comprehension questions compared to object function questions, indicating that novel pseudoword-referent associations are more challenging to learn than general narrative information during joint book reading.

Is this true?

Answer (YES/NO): NO